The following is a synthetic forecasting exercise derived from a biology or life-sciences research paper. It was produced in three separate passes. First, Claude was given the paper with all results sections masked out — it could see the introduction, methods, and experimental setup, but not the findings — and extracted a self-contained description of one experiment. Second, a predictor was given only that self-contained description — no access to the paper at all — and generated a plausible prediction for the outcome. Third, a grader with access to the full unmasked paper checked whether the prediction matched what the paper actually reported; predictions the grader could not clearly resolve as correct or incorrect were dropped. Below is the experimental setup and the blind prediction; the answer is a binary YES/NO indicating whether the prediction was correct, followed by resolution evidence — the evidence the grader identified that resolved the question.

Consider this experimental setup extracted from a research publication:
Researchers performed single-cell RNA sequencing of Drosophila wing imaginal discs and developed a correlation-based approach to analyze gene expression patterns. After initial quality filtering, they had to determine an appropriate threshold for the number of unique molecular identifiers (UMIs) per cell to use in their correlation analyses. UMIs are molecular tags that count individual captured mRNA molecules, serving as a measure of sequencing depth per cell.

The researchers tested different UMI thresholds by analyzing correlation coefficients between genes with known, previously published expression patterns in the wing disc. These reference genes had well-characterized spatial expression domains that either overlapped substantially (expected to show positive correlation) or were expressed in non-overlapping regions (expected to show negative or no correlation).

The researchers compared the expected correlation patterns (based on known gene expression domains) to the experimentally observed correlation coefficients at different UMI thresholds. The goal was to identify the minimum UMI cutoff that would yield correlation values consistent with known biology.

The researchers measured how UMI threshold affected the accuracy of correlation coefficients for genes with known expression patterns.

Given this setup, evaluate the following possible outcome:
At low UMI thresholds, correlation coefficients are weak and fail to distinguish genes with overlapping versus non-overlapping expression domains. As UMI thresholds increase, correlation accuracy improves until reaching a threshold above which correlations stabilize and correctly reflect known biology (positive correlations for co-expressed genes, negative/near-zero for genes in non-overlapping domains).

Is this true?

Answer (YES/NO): YES